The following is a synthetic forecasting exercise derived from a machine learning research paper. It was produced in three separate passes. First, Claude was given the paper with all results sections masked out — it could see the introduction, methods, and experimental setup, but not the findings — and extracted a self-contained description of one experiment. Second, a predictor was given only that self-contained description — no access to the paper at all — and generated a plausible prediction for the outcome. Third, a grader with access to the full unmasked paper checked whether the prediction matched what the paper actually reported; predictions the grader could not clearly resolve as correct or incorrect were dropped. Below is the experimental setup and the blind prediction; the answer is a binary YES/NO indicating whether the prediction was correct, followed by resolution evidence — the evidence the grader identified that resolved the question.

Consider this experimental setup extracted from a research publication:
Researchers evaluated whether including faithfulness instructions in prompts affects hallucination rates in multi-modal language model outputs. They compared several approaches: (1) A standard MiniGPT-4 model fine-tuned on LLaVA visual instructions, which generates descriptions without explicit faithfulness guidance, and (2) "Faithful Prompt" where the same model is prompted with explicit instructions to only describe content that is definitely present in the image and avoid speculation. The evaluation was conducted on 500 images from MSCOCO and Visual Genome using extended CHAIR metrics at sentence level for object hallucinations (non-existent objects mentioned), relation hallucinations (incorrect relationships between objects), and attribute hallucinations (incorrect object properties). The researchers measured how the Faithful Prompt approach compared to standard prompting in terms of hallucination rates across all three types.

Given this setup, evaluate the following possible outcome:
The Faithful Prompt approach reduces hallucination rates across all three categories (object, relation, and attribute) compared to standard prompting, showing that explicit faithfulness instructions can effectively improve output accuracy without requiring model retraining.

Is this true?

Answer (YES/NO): NO